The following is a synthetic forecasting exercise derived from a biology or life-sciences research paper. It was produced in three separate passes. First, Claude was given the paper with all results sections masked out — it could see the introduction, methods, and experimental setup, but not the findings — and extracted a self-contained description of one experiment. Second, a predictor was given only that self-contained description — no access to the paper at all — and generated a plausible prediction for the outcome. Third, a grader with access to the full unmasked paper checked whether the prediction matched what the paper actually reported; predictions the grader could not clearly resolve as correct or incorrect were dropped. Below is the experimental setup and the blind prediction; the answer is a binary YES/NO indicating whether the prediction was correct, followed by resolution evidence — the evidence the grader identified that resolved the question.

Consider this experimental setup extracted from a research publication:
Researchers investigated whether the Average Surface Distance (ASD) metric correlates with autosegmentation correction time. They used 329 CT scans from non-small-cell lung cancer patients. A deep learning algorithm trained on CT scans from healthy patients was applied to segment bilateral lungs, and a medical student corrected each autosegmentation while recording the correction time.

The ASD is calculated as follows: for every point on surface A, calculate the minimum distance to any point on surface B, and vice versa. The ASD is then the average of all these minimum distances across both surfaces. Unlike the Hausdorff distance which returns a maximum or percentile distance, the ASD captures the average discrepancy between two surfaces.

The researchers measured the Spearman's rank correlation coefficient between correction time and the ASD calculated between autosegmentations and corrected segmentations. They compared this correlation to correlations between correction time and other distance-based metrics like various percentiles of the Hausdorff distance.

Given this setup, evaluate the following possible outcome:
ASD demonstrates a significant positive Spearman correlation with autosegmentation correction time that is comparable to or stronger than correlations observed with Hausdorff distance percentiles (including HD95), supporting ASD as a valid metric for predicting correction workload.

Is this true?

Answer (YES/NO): YES